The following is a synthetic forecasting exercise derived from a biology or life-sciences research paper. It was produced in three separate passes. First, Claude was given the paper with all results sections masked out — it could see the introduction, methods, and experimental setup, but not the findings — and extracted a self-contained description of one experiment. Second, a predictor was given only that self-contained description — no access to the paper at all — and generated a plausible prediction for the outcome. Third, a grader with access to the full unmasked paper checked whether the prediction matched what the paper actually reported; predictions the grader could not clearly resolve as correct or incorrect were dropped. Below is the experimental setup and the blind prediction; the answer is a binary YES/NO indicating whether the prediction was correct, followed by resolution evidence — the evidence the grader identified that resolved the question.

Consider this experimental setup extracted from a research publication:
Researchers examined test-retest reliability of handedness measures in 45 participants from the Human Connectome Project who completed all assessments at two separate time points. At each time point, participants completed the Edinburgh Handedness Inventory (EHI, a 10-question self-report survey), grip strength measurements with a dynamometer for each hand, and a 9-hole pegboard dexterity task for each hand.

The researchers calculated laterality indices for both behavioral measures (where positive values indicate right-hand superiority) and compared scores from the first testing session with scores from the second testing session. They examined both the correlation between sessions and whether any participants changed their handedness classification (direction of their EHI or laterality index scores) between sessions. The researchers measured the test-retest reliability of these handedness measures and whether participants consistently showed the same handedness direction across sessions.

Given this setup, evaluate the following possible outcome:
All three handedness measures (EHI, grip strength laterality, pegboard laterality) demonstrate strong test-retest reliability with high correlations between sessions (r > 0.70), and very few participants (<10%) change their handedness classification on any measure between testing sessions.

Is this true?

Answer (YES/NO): NO